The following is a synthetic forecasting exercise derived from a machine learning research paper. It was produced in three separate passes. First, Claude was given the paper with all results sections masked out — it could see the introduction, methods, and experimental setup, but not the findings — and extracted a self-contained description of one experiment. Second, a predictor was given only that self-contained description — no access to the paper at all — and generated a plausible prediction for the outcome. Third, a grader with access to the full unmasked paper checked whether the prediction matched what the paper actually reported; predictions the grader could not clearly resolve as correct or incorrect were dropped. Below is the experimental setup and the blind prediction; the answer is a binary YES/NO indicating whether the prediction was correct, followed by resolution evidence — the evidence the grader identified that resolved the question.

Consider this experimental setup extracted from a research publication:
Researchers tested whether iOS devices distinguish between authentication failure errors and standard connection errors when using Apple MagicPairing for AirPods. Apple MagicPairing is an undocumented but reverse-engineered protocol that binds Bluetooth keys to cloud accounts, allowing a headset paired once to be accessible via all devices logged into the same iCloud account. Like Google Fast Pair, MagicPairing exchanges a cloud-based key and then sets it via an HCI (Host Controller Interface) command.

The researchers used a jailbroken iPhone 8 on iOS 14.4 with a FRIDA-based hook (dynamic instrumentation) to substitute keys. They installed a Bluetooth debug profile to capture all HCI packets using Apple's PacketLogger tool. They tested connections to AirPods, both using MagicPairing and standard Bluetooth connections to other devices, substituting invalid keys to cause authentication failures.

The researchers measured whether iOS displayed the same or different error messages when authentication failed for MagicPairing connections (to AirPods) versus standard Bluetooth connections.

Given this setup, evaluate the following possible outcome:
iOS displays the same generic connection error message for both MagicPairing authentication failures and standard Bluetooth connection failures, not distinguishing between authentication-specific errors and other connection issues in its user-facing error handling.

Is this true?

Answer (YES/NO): YES